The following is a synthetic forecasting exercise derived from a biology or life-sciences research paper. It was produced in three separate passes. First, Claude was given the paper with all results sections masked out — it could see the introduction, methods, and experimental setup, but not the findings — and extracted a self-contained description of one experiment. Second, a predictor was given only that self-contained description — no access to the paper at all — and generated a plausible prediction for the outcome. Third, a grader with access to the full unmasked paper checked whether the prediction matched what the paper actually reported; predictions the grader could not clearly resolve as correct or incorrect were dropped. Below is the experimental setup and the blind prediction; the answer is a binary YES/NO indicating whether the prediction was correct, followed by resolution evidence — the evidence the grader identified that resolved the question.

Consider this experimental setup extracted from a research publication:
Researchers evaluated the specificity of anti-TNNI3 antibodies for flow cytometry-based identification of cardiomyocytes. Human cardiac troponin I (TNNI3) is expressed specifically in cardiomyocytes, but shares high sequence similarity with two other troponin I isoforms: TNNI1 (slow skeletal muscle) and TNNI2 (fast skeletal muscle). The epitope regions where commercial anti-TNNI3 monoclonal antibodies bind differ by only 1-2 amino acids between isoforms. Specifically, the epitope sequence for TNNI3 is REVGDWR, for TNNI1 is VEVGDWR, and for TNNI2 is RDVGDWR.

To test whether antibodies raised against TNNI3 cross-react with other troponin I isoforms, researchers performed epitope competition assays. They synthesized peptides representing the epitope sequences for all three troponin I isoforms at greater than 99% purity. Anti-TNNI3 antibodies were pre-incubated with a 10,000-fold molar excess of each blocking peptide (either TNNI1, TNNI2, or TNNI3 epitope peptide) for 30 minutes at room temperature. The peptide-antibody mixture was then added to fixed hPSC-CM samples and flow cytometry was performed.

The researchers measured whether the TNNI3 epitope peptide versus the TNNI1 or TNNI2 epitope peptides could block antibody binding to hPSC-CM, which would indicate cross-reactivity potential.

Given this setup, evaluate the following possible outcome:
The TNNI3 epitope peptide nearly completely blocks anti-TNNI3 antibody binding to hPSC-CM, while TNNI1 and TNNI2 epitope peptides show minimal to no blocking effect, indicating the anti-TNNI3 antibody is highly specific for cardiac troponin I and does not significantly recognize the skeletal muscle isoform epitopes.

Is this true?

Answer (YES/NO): NO